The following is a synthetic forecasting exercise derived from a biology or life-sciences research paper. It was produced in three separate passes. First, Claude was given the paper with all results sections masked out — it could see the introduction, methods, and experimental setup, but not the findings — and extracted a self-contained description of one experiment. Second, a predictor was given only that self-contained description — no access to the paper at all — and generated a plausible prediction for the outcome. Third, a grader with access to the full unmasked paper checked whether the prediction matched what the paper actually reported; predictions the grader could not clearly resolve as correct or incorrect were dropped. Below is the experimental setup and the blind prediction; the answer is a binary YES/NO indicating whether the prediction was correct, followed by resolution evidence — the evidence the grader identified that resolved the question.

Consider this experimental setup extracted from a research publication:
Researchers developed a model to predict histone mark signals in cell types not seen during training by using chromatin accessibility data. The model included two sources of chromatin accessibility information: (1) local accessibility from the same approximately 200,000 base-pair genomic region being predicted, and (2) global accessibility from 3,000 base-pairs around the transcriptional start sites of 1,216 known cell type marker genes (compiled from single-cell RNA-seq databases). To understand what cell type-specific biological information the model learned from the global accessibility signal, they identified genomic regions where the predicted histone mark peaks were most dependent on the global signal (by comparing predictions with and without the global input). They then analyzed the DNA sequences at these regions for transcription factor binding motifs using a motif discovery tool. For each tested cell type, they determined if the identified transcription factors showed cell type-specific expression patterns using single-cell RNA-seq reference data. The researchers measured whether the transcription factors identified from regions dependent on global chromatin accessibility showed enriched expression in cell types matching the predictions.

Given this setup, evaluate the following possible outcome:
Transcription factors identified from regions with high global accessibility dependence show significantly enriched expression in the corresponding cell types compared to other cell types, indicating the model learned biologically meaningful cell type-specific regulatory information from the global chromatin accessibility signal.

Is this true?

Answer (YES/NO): NO